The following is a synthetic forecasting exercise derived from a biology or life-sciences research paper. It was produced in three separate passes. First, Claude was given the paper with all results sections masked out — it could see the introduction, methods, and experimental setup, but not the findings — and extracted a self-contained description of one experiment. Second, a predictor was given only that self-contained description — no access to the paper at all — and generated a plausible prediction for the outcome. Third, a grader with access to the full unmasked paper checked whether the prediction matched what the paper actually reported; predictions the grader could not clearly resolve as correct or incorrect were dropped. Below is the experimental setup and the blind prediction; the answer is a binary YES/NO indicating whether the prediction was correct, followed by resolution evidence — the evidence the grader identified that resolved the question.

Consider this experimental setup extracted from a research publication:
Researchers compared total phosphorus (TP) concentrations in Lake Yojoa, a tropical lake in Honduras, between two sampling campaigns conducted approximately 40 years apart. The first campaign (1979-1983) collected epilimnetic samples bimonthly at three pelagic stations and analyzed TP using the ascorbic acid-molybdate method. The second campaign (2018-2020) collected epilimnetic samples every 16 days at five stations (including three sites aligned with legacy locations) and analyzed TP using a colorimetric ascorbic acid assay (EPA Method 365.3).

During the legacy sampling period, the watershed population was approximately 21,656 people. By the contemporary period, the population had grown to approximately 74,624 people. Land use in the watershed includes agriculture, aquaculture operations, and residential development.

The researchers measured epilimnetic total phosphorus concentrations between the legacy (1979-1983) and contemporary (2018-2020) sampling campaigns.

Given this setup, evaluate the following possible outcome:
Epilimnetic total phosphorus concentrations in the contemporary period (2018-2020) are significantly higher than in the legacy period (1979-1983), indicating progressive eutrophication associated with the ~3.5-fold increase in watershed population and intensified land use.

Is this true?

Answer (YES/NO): NO